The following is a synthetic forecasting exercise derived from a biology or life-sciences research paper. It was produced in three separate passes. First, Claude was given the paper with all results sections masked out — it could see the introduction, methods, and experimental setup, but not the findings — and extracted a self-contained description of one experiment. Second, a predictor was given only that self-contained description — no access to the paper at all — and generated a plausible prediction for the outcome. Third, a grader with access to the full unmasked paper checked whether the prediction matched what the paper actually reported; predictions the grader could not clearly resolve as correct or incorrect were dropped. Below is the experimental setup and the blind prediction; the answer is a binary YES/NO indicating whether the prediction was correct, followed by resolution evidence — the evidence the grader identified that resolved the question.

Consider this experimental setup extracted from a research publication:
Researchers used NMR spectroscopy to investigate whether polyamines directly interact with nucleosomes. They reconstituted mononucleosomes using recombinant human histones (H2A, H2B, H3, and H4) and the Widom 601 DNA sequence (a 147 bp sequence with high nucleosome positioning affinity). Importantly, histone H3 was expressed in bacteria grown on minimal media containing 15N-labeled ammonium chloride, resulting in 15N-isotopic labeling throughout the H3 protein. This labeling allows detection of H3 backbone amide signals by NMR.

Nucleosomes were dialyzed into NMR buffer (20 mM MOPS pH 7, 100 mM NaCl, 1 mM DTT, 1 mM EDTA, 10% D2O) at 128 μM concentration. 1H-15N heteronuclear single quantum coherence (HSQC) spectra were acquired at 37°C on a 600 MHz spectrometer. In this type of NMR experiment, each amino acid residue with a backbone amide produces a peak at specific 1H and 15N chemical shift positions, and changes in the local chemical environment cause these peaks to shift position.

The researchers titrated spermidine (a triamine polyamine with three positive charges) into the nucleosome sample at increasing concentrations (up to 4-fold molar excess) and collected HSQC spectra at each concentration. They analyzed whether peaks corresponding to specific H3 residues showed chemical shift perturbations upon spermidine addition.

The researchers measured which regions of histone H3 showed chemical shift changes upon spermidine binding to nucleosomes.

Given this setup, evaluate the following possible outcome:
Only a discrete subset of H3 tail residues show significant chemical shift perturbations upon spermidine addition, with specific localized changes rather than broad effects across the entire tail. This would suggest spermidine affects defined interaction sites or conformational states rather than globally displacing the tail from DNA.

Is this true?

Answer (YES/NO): NO